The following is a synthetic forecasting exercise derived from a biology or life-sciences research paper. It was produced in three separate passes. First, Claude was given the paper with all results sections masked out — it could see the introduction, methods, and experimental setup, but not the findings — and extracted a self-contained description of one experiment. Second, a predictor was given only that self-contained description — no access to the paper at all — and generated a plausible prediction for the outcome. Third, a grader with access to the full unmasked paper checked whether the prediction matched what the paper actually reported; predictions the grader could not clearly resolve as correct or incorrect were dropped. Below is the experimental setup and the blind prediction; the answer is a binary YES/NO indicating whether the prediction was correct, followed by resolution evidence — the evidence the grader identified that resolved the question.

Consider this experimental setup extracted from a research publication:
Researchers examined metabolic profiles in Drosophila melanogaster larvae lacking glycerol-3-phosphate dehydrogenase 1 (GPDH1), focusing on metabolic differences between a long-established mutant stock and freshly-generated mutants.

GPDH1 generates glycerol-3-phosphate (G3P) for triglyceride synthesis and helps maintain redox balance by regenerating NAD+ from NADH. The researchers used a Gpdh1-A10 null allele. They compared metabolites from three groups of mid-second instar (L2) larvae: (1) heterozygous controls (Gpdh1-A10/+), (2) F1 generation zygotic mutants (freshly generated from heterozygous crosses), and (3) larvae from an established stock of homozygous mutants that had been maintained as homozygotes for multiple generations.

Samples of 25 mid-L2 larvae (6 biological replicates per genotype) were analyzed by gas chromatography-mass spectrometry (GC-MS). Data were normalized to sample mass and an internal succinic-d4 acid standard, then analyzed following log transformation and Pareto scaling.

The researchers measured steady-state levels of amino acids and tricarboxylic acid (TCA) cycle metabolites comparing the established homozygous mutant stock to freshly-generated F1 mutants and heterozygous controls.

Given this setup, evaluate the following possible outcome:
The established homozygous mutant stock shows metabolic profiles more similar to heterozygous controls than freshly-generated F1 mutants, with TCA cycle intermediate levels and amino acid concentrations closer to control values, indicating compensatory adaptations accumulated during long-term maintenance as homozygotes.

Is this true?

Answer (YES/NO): NO